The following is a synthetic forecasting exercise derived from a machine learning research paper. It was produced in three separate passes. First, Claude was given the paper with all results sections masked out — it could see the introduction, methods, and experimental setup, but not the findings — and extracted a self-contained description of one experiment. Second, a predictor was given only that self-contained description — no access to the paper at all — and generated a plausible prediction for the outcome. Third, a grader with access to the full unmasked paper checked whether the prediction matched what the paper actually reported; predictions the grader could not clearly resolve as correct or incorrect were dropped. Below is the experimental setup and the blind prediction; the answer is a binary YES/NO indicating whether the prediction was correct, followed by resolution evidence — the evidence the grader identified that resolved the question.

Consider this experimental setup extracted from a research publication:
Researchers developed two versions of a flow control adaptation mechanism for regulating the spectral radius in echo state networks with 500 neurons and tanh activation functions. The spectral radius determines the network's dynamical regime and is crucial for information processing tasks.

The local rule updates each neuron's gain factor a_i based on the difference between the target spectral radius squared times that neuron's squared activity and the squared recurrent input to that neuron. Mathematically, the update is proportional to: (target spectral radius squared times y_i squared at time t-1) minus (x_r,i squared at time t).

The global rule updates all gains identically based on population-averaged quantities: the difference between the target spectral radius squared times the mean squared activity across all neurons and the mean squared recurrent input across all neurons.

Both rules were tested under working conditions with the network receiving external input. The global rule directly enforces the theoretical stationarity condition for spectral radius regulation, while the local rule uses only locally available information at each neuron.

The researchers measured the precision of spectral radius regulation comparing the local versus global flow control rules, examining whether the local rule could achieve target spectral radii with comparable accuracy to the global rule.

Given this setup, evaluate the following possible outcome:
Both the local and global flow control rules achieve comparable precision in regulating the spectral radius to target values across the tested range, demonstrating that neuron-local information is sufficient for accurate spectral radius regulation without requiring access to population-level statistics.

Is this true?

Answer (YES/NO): NO